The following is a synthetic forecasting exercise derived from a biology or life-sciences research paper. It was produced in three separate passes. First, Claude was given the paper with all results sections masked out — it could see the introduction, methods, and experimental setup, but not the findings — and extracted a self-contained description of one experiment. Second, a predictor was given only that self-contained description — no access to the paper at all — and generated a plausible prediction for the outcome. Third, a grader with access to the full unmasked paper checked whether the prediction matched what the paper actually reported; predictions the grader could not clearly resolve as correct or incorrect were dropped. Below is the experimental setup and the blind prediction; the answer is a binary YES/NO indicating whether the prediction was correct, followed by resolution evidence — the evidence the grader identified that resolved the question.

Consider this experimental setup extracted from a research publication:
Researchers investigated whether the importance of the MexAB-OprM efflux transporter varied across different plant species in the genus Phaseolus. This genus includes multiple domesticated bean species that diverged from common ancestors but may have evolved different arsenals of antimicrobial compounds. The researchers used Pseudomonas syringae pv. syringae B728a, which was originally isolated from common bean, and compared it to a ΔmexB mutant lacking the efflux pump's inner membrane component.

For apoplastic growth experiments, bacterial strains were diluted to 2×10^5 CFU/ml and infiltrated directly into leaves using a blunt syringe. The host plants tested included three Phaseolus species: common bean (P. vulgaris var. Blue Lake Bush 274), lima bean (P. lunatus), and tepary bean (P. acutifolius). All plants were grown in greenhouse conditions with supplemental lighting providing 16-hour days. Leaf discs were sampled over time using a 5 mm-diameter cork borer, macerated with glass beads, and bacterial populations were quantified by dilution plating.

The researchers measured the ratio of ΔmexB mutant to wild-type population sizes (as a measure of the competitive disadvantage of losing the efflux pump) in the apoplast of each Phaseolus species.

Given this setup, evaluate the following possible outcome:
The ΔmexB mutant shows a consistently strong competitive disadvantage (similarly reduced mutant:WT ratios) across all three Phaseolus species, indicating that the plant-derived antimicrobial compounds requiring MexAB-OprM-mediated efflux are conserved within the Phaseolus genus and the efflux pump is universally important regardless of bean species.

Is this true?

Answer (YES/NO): NO